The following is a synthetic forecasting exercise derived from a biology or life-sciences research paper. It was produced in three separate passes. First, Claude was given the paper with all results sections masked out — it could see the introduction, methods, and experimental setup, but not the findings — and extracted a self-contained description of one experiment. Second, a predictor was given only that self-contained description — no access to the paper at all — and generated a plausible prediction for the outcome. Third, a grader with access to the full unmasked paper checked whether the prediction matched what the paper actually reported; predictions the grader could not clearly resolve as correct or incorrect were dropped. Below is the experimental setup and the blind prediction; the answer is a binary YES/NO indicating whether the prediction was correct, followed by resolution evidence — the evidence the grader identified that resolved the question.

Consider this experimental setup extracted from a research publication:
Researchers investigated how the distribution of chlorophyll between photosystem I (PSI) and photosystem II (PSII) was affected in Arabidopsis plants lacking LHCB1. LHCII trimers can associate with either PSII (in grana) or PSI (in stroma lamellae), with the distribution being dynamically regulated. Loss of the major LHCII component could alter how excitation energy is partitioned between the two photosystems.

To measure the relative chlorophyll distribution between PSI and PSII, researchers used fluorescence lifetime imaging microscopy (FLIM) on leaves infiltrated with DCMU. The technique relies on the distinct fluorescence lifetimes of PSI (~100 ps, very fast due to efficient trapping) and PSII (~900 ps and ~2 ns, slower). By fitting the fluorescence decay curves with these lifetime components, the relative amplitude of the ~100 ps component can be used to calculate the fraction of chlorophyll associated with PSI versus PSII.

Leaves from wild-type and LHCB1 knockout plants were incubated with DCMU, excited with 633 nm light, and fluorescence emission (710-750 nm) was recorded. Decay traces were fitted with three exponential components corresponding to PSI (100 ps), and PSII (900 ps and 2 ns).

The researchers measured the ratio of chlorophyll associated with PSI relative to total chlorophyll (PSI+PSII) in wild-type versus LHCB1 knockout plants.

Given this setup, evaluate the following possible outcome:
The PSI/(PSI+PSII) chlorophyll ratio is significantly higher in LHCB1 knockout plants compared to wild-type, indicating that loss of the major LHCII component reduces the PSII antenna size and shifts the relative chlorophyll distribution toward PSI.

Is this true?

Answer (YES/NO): YES